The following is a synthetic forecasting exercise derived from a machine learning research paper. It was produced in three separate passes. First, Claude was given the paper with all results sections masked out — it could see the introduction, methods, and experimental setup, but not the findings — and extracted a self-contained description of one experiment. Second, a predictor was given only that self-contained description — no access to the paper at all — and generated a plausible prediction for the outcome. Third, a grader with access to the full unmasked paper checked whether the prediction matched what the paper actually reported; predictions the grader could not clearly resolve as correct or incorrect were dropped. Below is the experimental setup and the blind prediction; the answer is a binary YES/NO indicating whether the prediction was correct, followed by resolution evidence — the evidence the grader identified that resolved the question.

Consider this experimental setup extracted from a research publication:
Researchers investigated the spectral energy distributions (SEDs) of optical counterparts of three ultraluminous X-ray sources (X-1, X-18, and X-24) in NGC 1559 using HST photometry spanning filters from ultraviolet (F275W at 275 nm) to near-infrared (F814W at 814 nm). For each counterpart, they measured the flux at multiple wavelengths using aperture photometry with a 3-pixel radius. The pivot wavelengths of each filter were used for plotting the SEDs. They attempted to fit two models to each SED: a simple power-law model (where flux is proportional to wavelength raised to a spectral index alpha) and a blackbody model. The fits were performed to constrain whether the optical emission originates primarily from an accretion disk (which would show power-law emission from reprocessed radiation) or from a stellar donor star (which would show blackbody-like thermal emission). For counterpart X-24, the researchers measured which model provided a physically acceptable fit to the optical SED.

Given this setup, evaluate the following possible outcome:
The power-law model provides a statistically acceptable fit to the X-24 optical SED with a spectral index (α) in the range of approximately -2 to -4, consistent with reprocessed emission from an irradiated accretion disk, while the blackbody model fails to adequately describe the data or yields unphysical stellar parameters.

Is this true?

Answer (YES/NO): NO